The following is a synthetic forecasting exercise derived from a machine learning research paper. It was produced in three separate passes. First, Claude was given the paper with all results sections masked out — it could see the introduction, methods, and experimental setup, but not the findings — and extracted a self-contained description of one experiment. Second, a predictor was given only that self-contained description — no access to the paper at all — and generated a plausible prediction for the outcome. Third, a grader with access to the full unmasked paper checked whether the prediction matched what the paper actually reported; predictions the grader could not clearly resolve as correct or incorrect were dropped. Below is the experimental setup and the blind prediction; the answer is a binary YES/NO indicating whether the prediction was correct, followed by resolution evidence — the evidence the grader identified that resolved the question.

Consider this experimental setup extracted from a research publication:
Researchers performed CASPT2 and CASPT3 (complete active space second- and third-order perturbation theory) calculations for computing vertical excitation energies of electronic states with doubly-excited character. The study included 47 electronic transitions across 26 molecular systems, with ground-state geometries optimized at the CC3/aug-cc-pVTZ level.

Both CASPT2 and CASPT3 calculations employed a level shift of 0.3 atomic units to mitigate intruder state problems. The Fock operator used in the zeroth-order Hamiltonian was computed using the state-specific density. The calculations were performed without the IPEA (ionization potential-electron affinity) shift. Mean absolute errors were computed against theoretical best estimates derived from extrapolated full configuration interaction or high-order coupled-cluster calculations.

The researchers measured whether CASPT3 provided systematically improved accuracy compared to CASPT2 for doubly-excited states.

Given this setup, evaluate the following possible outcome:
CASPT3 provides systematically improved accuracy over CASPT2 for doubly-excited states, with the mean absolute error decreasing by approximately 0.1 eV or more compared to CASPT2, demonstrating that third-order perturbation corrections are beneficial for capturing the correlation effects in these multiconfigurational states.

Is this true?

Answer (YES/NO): YES